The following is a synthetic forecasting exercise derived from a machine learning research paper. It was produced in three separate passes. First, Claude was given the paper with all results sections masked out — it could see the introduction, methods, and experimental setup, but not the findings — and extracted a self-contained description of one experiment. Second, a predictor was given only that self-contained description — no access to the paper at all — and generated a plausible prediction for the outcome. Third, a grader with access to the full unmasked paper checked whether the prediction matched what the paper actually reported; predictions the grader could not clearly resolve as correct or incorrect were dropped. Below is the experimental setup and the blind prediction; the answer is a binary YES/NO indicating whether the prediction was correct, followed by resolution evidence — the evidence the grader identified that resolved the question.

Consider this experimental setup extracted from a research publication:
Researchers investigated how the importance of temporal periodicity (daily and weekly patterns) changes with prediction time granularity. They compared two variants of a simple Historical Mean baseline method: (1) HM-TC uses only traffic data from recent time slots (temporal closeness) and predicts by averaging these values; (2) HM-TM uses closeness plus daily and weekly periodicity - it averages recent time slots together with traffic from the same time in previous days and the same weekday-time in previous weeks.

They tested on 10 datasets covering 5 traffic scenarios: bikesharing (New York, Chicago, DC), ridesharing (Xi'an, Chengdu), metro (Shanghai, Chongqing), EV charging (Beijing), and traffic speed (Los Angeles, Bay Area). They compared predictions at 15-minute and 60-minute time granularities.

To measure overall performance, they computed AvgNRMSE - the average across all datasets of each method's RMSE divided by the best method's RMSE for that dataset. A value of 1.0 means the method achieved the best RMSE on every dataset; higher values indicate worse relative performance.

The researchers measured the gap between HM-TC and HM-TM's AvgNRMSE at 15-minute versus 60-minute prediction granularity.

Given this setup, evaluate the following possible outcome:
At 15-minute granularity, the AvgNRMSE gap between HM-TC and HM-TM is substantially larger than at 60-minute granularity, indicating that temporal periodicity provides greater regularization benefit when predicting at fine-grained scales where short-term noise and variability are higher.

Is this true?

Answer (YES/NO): NO